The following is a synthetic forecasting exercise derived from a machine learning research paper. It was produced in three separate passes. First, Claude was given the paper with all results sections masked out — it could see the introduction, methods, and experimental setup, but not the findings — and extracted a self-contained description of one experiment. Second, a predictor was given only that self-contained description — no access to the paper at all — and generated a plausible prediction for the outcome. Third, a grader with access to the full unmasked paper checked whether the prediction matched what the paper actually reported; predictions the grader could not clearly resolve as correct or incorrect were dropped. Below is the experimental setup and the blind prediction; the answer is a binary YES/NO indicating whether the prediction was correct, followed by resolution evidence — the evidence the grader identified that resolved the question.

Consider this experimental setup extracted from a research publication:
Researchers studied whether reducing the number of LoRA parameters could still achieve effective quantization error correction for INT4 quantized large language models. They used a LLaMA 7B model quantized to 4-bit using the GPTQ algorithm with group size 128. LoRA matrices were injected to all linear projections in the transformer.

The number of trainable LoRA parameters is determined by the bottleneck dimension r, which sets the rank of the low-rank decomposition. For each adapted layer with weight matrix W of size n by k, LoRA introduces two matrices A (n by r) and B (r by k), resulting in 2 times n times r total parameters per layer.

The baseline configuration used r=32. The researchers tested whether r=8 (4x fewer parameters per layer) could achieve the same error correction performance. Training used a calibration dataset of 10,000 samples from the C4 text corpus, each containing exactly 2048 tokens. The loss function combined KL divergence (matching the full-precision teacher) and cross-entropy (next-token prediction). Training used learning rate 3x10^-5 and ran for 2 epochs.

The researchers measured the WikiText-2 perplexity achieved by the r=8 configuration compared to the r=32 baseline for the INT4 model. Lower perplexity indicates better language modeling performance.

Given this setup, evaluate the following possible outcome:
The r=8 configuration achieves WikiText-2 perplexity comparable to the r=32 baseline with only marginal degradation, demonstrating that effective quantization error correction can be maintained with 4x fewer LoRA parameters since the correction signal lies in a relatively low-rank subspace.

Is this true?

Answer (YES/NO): YES